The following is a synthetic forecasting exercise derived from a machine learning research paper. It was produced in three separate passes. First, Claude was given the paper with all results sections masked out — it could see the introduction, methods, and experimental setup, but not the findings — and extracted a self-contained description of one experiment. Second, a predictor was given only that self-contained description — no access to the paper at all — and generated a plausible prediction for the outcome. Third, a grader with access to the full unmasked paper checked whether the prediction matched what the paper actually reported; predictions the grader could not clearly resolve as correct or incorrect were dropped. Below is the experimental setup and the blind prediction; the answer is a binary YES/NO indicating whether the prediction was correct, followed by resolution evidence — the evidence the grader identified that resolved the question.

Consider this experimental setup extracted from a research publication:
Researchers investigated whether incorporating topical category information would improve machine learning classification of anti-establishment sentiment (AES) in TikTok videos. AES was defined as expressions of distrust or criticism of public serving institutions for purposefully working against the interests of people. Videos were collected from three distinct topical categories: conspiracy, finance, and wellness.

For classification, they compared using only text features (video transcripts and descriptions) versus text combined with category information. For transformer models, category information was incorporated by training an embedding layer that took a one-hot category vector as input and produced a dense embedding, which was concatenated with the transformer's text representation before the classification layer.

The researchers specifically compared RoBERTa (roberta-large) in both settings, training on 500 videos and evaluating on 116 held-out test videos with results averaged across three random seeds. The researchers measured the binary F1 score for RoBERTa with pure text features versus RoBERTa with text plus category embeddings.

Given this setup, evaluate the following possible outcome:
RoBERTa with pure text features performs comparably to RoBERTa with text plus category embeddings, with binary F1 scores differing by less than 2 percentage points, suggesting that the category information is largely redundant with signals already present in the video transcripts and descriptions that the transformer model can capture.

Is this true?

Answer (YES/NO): NO